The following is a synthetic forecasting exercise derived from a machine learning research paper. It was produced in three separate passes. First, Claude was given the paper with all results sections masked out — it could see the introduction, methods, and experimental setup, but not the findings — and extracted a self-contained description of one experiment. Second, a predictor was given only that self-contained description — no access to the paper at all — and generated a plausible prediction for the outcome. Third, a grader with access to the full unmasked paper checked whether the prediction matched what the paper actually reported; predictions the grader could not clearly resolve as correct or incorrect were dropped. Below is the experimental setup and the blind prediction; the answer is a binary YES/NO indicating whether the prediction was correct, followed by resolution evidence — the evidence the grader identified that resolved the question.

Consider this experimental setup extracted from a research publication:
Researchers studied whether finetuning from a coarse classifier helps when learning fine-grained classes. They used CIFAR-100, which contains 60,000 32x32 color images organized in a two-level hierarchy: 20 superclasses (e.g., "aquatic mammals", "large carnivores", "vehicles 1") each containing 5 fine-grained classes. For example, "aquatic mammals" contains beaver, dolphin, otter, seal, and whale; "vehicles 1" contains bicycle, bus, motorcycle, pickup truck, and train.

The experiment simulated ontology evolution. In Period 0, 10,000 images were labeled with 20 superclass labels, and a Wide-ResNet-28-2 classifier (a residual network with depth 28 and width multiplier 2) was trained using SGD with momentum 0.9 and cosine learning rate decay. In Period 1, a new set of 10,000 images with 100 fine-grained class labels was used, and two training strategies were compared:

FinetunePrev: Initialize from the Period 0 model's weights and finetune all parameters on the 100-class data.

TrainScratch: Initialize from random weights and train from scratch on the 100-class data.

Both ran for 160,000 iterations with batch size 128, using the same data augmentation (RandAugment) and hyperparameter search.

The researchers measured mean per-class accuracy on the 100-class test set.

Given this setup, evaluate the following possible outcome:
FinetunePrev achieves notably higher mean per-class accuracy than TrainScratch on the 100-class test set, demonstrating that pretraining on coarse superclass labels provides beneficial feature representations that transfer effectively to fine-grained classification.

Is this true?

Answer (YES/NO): NO